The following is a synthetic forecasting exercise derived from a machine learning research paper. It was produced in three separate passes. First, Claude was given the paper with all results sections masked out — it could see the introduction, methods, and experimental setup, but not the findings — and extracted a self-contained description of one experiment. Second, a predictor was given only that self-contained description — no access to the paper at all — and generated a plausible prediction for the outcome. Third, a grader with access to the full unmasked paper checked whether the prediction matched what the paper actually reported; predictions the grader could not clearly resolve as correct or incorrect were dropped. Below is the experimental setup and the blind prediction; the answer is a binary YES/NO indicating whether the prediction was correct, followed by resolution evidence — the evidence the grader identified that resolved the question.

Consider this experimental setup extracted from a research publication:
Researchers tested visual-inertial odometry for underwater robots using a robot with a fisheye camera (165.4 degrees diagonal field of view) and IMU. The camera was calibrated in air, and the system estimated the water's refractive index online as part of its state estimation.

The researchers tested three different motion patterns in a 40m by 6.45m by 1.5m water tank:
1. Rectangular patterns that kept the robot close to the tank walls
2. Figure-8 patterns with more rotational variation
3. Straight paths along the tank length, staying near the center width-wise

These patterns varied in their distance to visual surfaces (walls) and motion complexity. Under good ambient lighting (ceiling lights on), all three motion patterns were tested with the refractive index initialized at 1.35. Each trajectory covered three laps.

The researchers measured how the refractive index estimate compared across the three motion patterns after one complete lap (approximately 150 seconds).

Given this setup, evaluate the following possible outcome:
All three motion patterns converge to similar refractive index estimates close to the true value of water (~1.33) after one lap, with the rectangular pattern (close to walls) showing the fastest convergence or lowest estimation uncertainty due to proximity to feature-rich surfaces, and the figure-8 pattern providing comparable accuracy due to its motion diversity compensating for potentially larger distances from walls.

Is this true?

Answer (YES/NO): NO